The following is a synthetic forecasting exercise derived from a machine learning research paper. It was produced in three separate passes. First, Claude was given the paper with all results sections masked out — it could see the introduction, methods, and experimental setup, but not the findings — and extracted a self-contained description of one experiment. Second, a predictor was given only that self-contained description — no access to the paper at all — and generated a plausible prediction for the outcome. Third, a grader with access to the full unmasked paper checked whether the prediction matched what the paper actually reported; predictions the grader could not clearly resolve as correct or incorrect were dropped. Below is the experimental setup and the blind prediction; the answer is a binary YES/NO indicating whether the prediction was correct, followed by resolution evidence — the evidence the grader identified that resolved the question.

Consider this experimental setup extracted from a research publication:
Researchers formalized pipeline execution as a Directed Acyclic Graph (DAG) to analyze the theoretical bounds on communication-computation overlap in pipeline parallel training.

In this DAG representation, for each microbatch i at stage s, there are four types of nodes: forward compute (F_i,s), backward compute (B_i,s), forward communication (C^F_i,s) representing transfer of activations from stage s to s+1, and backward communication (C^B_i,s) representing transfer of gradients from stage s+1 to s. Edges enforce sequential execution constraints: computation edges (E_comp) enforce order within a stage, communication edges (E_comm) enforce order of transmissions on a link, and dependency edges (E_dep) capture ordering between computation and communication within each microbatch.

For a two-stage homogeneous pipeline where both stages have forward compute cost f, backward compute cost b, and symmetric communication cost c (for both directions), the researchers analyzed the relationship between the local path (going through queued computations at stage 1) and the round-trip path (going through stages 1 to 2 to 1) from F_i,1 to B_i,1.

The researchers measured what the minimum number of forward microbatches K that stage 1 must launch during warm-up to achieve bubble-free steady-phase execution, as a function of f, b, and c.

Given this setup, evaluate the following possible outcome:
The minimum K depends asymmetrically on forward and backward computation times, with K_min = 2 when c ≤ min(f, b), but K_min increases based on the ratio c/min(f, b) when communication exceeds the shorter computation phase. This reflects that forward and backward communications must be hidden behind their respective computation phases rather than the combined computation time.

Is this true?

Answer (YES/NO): NO